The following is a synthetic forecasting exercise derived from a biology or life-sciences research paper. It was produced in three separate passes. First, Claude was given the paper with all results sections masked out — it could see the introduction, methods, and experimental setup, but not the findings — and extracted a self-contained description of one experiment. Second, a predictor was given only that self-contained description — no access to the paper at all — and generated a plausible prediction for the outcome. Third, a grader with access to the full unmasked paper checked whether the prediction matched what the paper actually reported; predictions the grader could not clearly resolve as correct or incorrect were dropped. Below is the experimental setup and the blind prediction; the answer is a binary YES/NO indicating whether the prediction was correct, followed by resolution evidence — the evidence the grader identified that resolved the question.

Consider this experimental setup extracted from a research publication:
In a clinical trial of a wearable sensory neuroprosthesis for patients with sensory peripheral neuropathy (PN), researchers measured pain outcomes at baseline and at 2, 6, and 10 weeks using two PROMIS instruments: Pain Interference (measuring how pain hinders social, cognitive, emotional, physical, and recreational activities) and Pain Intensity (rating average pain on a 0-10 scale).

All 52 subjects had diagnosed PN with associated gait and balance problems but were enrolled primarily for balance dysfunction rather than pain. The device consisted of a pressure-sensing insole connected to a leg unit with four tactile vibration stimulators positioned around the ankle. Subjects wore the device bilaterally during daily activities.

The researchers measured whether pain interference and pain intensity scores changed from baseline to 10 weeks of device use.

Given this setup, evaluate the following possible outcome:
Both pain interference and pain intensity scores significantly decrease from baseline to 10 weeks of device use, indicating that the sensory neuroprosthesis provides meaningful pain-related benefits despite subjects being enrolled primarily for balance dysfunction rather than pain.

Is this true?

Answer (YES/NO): NO